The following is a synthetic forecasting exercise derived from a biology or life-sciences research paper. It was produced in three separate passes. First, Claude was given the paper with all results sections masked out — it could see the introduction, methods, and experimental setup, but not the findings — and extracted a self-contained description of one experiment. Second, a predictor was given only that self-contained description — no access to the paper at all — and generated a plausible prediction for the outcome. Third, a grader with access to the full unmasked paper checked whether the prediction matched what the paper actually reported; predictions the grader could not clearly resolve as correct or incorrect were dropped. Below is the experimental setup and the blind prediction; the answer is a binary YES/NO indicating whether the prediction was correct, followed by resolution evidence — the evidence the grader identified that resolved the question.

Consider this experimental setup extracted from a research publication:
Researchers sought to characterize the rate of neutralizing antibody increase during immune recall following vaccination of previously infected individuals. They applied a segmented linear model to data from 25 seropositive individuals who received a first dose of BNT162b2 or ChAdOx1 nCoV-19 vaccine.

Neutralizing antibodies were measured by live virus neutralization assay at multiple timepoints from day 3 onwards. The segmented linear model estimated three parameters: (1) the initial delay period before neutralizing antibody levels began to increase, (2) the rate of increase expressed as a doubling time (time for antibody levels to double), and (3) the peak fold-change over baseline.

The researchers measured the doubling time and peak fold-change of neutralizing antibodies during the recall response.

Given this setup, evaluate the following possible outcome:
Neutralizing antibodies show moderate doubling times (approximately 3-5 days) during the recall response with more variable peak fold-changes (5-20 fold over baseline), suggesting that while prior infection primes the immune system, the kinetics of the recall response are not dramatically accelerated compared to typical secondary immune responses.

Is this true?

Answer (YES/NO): NO